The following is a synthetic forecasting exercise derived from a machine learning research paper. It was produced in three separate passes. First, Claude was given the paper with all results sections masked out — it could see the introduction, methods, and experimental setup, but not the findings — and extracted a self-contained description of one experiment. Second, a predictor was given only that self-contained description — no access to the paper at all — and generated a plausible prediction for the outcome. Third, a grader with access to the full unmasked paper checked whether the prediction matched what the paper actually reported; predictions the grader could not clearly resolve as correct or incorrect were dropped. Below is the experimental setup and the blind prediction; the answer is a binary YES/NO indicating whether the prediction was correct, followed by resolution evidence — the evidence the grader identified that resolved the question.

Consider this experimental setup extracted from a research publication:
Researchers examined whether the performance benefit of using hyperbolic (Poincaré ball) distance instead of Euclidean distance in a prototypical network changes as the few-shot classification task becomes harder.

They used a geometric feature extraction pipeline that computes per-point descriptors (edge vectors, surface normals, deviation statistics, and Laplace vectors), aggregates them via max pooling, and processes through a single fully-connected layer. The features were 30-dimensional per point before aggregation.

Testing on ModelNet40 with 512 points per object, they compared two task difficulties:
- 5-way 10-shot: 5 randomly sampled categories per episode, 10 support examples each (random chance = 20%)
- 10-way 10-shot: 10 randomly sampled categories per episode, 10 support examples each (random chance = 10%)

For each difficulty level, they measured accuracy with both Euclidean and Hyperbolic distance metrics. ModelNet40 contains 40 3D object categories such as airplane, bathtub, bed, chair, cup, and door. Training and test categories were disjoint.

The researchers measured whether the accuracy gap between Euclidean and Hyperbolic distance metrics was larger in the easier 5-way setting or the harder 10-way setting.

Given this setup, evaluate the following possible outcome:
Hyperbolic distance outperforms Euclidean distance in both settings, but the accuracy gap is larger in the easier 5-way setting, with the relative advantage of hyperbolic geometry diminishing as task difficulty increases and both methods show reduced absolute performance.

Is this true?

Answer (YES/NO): NO